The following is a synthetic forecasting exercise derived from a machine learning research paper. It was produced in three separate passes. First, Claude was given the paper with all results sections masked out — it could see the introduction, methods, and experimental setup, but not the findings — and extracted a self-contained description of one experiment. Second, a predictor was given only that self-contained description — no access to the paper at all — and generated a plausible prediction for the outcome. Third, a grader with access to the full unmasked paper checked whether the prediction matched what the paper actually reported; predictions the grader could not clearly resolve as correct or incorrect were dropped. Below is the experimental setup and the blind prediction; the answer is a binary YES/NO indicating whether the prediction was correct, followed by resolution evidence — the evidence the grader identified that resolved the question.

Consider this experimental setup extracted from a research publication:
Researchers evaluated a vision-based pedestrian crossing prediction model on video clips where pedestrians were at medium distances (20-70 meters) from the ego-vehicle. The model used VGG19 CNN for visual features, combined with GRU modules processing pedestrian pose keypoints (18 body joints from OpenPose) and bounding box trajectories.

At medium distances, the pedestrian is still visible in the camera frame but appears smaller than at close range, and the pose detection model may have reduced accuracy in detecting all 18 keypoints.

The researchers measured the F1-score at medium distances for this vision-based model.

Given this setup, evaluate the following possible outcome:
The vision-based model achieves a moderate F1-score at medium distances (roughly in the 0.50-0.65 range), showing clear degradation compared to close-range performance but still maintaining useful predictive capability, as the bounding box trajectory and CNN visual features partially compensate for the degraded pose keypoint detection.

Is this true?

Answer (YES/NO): NO